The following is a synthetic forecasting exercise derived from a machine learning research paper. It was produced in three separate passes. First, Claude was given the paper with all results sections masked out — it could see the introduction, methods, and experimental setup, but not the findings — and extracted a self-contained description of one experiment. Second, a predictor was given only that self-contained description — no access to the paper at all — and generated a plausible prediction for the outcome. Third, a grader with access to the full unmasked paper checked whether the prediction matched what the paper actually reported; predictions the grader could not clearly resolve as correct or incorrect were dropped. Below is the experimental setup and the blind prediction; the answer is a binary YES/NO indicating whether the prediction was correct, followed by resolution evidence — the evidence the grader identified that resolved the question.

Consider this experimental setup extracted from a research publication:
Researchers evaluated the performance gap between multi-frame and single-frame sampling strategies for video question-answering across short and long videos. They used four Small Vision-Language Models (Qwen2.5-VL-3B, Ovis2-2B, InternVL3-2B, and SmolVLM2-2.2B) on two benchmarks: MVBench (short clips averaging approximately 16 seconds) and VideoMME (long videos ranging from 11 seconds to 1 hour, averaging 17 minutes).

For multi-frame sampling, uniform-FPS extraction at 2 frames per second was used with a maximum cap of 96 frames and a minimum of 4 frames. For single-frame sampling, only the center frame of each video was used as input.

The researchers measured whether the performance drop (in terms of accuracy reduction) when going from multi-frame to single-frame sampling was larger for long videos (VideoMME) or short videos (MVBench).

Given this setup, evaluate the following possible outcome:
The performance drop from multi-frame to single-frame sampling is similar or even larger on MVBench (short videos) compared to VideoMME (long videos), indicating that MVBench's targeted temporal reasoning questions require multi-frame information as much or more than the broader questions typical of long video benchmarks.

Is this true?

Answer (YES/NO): NO